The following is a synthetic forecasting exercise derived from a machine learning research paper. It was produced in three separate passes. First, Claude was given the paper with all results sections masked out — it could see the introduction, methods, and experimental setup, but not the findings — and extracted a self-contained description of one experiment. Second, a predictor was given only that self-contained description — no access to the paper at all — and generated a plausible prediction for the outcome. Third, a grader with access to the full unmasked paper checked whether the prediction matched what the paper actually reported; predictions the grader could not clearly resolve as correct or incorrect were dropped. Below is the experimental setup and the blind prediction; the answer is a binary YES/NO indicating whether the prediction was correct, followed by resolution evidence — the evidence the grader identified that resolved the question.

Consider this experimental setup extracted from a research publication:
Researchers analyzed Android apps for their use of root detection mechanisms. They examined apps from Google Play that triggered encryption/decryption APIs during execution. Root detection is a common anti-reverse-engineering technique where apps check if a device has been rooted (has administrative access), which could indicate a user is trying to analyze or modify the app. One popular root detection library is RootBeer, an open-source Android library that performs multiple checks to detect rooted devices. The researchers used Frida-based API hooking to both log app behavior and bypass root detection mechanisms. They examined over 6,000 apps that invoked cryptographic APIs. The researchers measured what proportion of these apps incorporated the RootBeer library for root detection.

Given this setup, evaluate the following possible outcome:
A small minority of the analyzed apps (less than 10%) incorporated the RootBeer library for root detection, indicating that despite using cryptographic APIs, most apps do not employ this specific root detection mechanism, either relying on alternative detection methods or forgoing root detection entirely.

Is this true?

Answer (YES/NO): YES